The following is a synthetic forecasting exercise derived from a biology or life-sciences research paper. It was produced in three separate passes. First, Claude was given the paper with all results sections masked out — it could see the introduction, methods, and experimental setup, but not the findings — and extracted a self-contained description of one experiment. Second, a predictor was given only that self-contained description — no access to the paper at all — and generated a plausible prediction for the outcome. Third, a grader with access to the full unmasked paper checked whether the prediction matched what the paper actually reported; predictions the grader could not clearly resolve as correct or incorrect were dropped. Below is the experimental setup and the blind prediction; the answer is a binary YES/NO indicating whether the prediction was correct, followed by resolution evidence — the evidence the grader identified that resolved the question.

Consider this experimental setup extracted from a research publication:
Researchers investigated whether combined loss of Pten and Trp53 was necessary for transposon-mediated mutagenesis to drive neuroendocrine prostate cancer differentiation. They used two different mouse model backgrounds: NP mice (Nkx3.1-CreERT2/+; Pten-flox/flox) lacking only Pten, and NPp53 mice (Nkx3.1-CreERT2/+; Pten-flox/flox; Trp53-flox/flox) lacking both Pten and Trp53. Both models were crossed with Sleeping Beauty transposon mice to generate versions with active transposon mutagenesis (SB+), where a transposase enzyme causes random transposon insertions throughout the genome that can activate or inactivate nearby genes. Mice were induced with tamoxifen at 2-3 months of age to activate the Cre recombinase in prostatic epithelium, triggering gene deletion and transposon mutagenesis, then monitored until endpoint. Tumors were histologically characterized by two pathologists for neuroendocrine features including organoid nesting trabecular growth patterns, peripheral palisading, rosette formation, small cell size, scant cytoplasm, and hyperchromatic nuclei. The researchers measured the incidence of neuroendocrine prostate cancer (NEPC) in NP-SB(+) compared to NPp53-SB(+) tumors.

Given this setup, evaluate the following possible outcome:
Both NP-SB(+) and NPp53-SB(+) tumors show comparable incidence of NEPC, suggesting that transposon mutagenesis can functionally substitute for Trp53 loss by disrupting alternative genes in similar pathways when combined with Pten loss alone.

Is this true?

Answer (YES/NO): NO